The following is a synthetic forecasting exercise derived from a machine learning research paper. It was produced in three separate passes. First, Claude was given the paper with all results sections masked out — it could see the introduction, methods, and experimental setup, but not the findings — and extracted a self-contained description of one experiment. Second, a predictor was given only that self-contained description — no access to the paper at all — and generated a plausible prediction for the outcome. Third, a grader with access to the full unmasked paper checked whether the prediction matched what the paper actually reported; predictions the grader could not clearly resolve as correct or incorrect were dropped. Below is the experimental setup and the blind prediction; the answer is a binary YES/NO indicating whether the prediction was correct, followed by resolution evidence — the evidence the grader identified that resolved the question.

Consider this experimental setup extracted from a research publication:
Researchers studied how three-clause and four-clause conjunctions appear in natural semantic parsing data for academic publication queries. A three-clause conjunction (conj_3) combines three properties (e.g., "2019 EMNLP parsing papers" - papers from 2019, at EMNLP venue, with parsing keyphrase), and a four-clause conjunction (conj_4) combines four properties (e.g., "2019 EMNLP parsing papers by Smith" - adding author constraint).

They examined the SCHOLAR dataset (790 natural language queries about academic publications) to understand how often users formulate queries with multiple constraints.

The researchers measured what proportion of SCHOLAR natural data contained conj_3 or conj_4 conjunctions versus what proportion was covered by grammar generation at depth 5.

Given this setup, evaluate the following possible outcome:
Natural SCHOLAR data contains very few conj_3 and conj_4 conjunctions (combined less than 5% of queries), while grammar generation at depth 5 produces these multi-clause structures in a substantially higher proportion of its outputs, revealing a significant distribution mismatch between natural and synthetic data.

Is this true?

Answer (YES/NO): NO